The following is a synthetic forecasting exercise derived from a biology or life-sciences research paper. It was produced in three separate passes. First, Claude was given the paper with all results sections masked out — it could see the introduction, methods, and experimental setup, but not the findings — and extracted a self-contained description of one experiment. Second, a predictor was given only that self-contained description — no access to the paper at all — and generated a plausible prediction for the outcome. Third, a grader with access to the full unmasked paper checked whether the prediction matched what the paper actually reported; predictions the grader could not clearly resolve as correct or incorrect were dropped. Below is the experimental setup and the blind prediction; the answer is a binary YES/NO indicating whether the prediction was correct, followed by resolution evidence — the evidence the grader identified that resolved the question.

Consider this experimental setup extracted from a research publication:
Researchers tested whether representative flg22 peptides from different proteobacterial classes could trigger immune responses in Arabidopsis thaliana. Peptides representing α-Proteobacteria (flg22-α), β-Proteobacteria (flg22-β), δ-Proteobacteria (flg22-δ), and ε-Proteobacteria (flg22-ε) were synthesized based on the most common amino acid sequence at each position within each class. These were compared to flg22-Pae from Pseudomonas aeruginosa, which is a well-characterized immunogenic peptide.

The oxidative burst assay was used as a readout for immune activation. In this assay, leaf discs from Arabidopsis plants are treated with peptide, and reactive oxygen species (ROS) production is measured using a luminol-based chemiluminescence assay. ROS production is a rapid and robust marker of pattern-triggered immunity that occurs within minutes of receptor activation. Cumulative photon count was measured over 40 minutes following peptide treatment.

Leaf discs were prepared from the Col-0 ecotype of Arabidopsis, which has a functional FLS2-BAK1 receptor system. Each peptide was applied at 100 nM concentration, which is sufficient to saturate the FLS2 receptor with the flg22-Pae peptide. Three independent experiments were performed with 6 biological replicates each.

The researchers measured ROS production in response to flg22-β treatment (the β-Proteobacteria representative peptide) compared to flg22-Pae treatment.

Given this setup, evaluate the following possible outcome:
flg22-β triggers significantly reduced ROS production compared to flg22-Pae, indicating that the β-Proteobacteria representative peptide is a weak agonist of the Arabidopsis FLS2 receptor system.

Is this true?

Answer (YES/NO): NO